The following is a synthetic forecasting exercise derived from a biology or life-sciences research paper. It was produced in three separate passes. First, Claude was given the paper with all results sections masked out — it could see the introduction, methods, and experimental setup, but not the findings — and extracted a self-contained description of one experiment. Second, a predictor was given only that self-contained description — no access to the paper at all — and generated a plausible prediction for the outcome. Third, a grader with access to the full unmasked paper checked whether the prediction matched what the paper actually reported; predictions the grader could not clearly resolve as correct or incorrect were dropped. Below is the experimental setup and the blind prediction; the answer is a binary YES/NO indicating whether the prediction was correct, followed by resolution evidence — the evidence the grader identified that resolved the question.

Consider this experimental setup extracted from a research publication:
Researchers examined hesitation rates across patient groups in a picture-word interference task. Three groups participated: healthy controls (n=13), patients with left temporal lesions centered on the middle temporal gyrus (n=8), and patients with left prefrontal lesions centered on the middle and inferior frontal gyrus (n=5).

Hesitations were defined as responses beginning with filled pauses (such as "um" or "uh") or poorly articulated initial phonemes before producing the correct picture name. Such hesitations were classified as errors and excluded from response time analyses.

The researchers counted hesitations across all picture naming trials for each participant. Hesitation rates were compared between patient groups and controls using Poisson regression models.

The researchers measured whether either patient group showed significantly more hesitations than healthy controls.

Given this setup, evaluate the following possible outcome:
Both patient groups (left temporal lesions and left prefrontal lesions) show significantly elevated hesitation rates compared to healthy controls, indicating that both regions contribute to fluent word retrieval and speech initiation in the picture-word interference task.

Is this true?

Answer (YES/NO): NO